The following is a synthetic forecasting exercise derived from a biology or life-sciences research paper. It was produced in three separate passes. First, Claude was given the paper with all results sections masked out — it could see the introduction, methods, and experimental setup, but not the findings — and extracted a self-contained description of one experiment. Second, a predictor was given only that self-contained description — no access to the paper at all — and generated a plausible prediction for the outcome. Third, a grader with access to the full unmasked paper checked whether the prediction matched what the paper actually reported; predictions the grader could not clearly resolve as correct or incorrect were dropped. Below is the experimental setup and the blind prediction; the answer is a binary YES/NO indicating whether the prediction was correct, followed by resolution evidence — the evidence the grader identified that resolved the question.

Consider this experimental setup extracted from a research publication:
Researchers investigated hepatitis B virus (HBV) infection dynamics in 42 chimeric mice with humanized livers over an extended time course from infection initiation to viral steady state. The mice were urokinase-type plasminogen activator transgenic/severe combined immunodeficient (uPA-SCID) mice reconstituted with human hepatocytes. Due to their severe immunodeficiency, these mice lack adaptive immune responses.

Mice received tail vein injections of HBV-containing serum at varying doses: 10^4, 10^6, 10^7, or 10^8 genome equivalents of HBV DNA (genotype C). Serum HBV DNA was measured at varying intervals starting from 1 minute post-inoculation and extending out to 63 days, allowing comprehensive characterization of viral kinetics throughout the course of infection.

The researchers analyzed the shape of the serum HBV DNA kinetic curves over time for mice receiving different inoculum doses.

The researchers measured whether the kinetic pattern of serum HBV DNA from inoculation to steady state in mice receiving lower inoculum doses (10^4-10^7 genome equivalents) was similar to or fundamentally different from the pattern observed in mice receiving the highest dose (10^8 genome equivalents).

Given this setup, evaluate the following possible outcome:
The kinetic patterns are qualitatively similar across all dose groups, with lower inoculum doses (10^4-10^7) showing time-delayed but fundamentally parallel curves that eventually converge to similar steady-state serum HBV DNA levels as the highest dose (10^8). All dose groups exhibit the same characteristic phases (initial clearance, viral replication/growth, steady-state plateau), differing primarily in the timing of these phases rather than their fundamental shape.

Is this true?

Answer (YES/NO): YES